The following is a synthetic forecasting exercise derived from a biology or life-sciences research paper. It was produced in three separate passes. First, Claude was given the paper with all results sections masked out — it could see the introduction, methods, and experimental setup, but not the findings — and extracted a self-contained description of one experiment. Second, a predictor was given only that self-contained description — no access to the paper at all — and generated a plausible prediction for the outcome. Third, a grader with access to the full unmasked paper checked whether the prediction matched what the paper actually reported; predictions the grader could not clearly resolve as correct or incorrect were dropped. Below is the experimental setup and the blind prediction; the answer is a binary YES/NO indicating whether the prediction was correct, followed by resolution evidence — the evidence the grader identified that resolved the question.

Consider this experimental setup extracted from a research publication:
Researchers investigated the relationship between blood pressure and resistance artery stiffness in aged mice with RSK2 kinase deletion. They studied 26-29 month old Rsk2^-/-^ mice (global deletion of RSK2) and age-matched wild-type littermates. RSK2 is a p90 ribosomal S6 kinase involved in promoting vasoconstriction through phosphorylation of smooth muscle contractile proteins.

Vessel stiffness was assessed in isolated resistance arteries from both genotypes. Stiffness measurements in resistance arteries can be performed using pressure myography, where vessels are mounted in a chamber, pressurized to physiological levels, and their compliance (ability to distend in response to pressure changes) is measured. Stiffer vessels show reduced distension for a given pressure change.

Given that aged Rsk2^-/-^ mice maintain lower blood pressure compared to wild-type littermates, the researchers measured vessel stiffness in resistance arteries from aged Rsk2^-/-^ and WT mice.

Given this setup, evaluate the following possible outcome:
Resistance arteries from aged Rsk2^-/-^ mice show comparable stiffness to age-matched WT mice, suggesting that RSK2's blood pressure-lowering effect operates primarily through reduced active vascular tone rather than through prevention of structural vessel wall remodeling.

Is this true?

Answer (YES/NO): YES